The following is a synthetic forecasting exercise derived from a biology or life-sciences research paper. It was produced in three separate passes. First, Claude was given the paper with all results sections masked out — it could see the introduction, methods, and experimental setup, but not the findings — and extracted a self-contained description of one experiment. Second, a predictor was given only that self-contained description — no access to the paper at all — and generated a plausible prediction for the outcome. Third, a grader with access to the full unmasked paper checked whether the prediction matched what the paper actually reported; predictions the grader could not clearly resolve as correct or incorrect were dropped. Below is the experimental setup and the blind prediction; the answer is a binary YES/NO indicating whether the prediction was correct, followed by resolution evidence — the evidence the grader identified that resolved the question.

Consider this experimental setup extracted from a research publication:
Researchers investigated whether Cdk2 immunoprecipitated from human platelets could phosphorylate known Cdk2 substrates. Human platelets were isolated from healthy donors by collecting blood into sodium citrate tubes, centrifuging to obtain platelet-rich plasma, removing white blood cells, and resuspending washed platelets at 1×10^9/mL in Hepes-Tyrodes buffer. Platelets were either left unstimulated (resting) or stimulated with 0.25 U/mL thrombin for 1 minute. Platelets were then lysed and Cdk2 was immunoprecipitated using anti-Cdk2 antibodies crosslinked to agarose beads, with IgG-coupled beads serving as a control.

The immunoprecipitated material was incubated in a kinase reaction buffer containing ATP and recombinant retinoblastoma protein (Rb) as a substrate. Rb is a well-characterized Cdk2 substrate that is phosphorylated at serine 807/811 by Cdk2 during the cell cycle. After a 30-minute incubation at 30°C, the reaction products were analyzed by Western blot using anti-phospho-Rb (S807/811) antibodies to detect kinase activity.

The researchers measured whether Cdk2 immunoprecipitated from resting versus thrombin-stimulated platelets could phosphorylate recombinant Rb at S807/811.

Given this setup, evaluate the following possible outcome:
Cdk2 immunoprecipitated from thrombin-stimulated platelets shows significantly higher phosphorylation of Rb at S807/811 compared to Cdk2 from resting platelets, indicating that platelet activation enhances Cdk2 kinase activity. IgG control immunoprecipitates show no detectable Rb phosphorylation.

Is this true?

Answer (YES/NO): YES